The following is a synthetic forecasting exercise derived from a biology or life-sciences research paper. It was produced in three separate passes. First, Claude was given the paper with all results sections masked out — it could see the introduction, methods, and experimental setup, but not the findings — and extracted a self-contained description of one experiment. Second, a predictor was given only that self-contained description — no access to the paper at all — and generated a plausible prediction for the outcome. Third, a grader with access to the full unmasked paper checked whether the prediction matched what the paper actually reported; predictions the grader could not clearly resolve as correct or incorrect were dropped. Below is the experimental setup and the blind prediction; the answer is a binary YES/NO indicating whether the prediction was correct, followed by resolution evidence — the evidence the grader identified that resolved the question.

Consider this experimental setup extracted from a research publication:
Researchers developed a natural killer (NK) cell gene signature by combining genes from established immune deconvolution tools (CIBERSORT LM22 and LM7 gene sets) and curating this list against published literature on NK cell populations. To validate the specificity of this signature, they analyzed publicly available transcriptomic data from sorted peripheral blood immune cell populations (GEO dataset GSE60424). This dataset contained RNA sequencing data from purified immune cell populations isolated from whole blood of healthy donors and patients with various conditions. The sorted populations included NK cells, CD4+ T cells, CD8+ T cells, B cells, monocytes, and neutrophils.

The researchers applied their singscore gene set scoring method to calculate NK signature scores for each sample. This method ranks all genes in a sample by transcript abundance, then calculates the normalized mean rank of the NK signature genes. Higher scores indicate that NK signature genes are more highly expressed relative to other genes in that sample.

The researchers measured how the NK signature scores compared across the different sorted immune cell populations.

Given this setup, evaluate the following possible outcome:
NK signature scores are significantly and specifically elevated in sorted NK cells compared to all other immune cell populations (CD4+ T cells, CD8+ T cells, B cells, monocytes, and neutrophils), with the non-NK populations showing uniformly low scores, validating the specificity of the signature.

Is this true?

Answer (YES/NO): NO